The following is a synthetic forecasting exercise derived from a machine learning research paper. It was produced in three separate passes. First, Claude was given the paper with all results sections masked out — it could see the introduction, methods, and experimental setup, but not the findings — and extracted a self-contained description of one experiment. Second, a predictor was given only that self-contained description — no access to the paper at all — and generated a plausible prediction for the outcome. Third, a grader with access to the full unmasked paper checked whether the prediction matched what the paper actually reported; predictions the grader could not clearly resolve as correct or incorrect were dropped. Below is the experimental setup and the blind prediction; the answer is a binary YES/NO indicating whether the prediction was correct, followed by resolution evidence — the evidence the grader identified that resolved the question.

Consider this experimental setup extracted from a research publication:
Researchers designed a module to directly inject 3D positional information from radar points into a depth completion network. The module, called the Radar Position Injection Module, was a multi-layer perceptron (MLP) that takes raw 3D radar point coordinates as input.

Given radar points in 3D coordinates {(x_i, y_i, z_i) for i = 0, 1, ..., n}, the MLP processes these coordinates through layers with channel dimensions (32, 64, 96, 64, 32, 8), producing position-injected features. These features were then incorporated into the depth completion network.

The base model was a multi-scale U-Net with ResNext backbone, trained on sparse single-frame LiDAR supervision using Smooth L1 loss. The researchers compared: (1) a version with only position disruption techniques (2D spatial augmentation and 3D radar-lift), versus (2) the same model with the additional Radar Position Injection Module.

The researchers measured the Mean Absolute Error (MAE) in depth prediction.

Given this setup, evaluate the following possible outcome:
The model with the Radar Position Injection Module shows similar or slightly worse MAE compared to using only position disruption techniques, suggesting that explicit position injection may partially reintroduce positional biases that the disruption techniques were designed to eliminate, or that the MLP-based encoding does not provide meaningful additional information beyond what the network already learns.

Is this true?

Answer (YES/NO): NO